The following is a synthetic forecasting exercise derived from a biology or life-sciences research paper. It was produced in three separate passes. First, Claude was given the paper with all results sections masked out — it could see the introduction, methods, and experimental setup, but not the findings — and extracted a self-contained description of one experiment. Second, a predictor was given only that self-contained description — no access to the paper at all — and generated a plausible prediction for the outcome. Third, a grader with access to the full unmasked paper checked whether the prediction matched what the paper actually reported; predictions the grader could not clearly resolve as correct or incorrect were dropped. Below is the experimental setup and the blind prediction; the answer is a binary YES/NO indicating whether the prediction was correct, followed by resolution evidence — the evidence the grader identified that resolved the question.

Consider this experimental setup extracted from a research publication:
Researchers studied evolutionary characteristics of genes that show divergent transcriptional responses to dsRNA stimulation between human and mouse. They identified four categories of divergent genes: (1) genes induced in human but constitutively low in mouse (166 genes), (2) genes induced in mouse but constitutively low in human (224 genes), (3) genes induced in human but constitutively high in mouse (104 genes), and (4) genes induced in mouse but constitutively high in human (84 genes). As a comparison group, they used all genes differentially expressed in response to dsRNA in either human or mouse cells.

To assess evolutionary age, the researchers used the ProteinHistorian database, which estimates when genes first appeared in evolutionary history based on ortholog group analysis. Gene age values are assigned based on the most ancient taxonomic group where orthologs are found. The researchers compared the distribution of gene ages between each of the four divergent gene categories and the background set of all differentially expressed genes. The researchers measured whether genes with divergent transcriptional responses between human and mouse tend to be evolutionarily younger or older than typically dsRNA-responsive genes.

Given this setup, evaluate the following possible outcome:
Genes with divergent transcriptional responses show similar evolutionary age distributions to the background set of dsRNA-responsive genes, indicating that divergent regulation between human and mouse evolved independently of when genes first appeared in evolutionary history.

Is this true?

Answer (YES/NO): NO